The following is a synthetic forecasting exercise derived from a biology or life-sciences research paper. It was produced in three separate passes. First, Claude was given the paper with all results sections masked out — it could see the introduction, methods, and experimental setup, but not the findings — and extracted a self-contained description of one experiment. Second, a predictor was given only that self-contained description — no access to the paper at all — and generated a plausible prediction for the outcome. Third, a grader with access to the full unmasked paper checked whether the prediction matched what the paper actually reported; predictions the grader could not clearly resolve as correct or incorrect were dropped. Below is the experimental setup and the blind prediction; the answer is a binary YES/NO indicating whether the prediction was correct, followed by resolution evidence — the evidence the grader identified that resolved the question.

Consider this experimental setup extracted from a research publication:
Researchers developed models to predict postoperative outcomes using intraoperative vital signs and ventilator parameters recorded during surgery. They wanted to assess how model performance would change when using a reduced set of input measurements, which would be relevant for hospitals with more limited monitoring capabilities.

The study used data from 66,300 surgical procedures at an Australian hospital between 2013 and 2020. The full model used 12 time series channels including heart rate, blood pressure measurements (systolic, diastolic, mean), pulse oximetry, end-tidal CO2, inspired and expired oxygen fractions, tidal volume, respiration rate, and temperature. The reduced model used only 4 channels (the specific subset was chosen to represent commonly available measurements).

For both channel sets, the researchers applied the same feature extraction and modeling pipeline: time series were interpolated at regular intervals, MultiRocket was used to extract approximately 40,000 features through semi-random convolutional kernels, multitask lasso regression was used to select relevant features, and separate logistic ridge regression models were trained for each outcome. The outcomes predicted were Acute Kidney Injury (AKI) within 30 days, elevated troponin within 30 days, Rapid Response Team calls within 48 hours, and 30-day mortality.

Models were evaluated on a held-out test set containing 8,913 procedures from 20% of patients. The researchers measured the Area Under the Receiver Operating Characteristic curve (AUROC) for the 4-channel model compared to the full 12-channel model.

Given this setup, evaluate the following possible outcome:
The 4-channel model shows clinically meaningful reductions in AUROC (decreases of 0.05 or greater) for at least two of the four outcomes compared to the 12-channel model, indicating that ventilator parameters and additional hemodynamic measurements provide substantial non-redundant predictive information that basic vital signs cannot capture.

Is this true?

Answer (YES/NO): NO